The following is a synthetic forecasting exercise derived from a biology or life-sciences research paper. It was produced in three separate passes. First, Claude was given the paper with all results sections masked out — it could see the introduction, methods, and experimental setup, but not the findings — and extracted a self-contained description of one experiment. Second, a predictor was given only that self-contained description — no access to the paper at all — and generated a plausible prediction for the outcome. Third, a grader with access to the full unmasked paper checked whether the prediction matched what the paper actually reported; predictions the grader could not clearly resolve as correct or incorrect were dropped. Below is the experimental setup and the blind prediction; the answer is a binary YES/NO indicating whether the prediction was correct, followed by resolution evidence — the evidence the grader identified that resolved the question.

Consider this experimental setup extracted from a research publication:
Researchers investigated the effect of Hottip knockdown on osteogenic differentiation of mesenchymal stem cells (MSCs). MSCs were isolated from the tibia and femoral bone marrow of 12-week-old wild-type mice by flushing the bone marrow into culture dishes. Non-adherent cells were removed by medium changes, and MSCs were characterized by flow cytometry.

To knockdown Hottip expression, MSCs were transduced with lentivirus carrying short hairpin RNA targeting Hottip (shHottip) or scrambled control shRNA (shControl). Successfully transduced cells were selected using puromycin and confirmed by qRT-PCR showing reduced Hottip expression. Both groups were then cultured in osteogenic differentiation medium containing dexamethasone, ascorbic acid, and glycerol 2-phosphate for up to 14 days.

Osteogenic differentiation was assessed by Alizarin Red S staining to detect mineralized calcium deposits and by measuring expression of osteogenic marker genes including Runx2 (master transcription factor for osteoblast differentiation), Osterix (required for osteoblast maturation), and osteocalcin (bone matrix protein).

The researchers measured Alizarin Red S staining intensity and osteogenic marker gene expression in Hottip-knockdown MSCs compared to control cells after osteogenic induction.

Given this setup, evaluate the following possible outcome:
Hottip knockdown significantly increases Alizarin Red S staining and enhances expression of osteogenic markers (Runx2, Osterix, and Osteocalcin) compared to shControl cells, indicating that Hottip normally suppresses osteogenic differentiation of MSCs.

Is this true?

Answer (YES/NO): NO